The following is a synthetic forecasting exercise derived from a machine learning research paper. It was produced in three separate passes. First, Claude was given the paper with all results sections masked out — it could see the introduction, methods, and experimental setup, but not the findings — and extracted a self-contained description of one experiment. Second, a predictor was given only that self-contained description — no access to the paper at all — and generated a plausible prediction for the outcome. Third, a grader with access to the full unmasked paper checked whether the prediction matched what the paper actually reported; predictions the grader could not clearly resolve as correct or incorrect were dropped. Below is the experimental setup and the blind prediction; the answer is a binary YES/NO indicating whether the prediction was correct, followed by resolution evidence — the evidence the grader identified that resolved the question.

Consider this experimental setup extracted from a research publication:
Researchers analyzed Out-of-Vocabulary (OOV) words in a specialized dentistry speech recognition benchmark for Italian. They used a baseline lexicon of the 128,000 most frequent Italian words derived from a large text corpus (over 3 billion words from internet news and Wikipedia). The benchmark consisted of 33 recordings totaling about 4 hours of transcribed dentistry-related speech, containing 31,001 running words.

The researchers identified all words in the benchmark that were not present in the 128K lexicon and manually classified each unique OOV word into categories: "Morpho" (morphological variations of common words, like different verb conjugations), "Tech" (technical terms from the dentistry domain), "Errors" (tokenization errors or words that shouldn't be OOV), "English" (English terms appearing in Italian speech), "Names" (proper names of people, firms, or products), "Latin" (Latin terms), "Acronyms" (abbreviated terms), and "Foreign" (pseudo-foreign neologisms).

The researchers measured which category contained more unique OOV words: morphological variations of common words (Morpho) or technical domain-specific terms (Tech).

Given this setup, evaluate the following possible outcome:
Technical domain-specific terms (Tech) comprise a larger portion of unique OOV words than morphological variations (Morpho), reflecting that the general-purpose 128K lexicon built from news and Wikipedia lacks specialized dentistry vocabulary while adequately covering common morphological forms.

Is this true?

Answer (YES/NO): NO